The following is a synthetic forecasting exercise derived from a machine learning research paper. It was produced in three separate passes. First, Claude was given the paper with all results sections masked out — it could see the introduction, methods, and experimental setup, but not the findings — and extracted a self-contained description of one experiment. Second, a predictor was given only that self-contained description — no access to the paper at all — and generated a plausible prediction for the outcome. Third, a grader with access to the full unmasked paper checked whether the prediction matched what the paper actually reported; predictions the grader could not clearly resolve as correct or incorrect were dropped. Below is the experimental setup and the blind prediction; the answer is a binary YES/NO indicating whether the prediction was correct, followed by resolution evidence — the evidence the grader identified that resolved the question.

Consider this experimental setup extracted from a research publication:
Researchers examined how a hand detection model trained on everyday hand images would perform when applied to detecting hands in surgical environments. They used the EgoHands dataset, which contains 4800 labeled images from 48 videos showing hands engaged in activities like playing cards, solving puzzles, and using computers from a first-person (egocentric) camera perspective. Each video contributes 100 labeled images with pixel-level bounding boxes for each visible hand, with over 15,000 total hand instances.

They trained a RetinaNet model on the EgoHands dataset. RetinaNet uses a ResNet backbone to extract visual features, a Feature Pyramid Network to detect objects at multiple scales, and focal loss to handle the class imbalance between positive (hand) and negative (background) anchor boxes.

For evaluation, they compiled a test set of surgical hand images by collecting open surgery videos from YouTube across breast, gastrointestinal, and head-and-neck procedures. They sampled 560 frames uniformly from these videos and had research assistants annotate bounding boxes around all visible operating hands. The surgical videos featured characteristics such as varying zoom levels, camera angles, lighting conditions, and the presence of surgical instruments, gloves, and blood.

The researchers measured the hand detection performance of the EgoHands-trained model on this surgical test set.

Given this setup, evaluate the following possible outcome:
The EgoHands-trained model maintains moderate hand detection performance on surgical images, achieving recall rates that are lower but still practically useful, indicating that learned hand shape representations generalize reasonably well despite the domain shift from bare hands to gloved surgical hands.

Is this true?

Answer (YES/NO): NO